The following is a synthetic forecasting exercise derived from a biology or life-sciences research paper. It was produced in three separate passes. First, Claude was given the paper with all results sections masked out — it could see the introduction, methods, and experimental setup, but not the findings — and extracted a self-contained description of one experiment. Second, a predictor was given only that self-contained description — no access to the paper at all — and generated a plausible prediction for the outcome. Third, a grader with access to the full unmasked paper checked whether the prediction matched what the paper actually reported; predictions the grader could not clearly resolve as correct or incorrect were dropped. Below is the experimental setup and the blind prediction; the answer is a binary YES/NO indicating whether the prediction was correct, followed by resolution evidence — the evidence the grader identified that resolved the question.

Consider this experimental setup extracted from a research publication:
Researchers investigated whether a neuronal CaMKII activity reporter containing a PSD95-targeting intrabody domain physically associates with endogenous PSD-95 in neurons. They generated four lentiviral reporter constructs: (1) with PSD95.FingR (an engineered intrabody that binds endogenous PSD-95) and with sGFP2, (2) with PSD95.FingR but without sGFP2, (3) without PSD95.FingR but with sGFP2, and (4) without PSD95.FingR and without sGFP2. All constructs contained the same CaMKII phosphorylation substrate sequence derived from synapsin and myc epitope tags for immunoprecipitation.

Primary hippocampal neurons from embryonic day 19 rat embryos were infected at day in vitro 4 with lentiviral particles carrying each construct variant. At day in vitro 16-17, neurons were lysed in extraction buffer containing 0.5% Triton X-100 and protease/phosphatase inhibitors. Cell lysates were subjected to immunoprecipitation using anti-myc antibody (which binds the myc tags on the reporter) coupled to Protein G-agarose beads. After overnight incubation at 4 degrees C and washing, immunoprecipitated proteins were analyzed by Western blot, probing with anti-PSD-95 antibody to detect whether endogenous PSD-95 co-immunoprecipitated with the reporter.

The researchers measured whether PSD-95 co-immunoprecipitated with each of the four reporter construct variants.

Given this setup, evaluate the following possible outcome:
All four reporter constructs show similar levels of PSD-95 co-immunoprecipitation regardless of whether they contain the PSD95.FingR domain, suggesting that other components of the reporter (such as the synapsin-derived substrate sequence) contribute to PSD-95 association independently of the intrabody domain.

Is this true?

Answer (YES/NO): NO